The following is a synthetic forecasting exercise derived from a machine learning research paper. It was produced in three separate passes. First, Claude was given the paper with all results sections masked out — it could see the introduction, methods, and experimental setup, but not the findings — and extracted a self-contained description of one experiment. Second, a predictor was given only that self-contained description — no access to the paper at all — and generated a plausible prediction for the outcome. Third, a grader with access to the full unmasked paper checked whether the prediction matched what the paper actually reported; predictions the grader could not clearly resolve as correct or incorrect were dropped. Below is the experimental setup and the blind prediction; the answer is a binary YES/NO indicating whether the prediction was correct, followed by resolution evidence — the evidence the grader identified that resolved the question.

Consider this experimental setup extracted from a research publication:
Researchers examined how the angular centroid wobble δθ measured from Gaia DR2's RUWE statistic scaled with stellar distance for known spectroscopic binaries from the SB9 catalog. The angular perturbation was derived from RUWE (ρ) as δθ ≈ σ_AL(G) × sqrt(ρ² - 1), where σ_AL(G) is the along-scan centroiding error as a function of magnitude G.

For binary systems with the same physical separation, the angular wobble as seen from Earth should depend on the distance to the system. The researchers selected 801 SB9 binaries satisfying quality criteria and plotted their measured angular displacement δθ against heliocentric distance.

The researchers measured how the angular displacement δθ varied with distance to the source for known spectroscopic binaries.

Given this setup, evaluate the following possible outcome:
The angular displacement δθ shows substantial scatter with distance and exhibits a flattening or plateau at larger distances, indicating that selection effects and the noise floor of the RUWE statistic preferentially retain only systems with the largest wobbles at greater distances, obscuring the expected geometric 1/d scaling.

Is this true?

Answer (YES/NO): NO